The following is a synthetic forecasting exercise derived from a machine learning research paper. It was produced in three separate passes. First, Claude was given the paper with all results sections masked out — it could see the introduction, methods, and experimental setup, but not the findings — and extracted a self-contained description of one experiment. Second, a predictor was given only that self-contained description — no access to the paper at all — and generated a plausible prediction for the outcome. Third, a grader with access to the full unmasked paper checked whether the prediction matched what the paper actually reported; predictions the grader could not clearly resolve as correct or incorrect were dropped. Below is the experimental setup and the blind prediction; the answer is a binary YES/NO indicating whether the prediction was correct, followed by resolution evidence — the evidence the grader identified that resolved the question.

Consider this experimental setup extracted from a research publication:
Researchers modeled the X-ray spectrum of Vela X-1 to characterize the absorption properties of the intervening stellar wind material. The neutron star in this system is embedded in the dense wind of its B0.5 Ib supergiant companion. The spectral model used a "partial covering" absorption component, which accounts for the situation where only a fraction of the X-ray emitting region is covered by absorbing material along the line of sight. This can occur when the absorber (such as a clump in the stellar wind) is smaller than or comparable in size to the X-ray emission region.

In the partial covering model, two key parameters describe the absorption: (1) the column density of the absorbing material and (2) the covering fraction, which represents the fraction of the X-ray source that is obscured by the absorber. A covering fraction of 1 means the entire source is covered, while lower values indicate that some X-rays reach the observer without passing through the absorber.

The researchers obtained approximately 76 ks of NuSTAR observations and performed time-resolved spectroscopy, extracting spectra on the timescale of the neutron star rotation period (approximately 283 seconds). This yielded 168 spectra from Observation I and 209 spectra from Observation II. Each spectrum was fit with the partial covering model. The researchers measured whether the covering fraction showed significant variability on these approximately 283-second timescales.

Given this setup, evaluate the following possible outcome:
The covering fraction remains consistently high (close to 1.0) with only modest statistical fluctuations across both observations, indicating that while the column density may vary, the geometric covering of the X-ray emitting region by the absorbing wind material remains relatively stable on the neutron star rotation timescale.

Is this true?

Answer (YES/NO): NO